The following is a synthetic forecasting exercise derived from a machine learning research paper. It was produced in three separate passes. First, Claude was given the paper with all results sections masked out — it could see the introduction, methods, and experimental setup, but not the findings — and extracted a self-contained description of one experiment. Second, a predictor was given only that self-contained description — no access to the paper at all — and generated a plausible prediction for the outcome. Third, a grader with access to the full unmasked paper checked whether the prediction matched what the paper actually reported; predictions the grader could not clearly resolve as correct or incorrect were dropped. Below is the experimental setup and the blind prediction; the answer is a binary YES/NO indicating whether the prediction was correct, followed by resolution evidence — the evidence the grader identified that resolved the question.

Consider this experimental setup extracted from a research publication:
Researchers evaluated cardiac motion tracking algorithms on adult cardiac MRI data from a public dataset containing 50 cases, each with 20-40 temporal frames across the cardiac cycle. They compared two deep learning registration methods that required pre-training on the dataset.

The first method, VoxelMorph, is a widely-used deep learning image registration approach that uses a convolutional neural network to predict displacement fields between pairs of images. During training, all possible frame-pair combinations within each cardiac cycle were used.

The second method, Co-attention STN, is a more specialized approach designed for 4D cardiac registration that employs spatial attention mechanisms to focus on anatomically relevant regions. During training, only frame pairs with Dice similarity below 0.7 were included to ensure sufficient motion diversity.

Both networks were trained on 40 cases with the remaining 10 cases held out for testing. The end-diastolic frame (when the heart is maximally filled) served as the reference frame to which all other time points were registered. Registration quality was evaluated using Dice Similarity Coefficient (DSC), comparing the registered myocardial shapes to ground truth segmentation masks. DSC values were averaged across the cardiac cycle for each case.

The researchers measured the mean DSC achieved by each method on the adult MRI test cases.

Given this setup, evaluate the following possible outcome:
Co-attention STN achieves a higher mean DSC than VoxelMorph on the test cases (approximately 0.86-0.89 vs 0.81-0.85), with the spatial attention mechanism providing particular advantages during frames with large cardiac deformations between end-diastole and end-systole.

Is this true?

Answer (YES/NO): NO